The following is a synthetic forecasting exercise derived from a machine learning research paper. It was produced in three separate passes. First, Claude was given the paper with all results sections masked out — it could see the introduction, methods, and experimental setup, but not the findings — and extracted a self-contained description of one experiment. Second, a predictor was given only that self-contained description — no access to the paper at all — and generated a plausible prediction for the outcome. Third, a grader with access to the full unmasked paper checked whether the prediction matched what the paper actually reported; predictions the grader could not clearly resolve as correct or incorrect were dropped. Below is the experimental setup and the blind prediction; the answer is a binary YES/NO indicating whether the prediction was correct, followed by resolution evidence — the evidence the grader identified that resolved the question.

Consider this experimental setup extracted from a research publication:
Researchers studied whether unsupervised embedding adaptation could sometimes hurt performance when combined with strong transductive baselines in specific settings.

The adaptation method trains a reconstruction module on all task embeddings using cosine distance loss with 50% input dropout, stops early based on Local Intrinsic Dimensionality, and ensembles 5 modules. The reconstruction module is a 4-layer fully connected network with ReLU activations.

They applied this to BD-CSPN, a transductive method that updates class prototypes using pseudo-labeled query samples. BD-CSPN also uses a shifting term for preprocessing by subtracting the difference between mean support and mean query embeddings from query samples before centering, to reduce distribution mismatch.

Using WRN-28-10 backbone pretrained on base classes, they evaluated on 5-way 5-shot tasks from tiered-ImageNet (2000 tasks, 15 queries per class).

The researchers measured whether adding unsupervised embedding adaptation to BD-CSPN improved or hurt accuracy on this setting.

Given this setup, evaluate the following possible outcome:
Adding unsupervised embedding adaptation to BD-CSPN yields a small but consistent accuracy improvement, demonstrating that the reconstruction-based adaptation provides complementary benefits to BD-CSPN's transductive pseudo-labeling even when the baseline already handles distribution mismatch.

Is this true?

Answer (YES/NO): NO